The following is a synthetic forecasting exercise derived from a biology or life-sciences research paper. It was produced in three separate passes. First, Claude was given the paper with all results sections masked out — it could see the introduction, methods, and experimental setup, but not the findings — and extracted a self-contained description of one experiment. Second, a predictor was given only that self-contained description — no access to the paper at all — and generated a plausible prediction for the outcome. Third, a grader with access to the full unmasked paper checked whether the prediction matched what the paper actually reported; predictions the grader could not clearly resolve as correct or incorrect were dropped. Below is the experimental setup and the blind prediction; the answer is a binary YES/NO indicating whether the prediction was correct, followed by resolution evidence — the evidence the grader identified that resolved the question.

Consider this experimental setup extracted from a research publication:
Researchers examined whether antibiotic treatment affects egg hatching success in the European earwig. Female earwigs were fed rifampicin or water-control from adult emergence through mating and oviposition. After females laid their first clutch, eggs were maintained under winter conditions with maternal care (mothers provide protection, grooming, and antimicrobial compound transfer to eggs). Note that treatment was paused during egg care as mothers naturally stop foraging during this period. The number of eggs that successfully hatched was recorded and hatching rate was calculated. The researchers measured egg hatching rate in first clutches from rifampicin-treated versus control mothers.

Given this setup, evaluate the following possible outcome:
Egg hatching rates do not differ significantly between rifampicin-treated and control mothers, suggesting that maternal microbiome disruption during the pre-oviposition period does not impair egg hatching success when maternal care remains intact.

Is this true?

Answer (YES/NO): YES